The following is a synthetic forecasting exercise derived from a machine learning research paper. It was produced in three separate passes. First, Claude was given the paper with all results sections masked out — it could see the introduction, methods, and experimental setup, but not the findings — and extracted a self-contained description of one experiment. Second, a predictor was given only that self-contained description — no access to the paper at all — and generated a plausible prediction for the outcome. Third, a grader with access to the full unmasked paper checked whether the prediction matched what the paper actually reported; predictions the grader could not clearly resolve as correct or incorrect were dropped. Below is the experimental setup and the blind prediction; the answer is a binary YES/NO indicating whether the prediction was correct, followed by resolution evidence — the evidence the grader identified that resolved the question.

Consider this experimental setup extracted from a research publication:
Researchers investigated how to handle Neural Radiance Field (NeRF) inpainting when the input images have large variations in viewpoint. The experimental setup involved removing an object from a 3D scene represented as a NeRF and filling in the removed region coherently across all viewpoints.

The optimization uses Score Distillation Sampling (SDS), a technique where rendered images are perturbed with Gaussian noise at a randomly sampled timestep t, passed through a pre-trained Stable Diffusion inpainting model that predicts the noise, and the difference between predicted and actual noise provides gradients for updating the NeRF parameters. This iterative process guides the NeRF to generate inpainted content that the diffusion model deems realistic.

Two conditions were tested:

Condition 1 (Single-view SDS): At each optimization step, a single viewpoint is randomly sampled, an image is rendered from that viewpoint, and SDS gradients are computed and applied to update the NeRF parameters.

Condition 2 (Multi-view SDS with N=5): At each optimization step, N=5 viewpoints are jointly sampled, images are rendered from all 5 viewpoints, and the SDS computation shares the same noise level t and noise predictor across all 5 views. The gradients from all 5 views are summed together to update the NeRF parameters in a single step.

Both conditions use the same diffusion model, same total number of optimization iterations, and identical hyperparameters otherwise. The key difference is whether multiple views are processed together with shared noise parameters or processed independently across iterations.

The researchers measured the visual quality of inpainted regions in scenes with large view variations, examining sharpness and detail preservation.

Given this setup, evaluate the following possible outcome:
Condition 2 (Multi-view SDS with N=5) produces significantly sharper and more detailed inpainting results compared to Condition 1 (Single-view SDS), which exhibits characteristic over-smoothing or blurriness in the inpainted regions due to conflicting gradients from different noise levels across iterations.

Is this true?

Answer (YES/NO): NO